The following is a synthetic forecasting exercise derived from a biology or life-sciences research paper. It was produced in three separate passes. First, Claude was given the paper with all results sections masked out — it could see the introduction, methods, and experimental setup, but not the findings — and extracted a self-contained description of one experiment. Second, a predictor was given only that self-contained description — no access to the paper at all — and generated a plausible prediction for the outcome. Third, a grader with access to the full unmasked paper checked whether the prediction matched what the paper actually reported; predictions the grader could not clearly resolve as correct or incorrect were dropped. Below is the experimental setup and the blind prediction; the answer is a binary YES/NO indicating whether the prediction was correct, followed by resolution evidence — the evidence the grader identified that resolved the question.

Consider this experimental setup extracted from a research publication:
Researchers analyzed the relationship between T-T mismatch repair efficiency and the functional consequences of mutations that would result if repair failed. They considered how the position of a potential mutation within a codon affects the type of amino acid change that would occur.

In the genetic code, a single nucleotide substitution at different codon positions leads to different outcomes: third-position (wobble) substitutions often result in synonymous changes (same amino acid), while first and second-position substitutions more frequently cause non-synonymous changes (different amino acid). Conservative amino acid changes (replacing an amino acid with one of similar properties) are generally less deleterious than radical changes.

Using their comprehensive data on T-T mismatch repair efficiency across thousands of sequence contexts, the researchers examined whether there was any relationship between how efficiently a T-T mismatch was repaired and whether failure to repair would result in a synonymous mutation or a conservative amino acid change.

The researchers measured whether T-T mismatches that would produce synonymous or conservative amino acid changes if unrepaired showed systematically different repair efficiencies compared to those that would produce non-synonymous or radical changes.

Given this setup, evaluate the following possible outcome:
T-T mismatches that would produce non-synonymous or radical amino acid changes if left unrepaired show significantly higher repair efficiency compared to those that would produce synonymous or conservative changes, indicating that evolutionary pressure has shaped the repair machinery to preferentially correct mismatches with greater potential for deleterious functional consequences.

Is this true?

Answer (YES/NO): YES